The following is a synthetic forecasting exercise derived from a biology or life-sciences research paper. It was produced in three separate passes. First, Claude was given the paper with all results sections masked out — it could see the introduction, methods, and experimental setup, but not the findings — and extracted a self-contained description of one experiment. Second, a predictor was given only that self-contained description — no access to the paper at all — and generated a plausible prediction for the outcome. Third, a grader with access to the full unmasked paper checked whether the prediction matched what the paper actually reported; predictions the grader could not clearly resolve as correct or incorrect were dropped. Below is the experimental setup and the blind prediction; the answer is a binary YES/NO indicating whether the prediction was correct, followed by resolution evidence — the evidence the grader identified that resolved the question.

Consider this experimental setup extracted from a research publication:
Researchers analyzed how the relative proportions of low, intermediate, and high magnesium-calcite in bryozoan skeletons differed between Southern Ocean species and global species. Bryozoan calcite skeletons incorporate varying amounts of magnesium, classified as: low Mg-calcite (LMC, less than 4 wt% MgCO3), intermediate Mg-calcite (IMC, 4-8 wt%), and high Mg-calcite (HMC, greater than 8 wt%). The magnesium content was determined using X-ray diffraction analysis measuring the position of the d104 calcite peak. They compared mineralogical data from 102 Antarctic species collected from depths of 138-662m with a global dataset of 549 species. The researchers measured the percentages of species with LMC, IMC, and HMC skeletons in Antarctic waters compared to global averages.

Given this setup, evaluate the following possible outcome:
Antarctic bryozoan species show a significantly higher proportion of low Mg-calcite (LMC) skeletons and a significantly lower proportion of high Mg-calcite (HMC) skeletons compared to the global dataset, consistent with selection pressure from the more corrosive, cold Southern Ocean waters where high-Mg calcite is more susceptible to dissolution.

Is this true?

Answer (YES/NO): YES